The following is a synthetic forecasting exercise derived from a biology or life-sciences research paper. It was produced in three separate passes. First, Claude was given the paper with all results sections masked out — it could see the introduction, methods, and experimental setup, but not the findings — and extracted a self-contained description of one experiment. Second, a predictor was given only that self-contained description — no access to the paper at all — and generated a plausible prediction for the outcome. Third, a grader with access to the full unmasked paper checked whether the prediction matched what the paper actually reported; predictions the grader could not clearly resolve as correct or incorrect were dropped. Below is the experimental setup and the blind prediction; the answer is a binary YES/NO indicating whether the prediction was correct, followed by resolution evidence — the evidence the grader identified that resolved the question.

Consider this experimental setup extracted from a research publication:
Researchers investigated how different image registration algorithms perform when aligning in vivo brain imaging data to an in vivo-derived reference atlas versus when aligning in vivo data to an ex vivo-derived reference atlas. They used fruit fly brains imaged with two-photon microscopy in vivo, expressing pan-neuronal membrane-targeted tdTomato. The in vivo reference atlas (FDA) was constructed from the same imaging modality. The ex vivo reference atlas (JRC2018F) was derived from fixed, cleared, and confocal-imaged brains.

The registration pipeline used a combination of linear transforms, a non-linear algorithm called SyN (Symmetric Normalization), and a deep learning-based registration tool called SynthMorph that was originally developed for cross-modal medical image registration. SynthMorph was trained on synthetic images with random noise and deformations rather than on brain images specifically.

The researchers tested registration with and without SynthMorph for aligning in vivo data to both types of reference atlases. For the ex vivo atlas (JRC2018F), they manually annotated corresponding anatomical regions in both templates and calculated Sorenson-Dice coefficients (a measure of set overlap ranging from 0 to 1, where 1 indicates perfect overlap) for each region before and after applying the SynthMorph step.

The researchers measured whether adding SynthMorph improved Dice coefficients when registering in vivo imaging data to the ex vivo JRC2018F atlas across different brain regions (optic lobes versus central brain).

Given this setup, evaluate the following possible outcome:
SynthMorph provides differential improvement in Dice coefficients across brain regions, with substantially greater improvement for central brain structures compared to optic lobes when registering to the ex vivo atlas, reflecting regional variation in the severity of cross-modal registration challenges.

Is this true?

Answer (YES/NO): YES